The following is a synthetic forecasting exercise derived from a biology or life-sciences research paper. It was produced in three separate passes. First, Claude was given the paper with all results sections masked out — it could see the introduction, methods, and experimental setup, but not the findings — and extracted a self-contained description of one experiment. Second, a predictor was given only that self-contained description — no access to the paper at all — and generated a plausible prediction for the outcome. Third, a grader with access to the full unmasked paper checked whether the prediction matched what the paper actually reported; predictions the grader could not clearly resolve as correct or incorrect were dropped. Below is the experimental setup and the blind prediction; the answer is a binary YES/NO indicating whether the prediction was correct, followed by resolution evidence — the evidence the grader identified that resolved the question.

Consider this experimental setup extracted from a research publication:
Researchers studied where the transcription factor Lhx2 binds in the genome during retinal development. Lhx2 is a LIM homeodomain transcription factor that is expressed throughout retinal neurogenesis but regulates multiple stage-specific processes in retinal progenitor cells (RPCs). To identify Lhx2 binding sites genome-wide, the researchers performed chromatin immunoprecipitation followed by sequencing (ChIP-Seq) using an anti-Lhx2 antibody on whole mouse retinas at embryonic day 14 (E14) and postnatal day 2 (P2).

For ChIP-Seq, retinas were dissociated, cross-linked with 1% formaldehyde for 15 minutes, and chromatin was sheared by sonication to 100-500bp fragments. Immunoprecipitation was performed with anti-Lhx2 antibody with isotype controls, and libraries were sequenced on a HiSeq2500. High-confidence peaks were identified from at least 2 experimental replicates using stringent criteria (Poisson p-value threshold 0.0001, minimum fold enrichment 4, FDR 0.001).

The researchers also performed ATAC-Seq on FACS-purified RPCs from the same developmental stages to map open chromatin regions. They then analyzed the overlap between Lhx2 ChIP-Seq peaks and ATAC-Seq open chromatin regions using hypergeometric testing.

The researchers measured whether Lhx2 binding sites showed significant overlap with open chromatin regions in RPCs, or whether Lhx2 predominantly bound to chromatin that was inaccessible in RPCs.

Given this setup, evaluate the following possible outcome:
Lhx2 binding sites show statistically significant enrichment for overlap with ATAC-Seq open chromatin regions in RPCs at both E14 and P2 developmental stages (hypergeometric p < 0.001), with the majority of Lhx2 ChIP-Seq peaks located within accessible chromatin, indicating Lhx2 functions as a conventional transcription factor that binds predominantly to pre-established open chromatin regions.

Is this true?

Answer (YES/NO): NO